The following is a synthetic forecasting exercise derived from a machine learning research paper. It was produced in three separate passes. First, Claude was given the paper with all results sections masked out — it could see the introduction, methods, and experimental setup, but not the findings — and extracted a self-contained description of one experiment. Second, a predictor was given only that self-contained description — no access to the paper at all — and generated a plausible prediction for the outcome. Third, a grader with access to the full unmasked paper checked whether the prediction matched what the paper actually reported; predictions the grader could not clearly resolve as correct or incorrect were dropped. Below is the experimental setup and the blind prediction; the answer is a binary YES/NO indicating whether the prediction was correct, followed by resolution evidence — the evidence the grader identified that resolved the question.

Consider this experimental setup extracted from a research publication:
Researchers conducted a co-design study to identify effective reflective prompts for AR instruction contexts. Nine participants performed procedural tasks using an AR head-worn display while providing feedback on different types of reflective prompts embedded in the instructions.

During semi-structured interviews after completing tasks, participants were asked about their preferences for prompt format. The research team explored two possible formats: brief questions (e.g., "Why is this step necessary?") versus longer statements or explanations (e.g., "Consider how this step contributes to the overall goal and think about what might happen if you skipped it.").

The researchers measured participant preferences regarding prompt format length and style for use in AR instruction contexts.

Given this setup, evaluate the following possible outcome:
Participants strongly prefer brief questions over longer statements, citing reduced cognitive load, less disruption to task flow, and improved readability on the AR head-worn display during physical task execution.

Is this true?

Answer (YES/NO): NO